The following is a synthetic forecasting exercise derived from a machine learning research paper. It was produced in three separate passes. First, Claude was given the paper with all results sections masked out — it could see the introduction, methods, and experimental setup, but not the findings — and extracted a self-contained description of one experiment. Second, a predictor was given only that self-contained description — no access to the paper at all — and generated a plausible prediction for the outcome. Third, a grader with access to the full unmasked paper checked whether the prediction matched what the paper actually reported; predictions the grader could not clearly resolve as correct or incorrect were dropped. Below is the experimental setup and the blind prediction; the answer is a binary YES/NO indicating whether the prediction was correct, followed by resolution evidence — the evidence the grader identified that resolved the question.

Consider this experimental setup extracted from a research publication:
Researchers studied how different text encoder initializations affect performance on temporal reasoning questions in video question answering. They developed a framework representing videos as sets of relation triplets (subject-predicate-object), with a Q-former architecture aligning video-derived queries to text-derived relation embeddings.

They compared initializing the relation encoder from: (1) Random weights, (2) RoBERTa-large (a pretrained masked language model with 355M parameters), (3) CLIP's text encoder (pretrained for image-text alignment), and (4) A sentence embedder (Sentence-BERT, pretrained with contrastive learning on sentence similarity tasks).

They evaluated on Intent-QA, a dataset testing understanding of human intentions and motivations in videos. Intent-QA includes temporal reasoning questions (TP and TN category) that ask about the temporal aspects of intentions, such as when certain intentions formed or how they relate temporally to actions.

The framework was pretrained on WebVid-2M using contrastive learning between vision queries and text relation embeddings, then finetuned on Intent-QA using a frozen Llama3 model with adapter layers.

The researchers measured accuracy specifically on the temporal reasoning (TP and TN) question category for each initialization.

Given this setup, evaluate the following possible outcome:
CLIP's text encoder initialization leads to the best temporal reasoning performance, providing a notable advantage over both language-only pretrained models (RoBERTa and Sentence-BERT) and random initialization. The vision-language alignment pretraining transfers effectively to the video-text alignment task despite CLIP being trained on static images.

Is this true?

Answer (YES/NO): NO